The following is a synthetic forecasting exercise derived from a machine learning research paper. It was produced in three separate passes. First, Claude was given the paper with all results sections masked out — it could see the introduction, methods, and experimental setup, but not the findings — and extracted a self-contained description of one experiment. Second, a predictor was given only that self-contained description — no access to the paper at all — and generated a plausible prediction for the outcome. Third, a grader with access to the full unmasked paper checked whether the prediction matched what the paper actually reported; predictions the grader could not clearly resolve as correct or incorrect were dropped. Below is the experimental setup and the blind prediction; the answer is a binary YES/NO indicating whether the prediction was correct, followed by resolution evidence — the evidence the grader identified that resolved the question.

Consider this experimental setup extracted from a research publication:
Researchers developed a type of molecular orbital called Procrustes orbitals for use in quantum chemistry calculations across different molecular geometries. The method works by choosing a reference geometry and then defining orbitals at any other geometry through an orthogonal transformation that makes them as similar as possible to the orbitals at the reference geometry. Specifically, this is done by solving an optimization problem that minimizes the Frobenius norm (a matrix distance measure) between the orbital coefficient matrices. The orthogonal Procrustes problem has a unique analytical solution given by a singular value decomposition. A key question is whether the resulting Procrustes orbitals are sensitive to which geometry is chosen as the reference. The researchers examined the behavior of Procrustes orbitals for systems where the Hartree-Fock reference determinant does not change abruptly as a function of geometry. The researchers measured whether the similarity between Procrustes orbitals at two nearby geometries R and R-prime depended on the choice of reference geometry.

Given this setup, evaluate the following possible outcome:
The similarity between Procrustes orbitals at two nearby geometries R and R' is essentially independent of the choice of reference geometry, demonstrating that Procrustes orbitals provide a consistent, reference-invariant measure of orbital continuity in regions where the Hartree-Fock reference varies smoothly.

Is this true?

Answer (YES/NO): YES